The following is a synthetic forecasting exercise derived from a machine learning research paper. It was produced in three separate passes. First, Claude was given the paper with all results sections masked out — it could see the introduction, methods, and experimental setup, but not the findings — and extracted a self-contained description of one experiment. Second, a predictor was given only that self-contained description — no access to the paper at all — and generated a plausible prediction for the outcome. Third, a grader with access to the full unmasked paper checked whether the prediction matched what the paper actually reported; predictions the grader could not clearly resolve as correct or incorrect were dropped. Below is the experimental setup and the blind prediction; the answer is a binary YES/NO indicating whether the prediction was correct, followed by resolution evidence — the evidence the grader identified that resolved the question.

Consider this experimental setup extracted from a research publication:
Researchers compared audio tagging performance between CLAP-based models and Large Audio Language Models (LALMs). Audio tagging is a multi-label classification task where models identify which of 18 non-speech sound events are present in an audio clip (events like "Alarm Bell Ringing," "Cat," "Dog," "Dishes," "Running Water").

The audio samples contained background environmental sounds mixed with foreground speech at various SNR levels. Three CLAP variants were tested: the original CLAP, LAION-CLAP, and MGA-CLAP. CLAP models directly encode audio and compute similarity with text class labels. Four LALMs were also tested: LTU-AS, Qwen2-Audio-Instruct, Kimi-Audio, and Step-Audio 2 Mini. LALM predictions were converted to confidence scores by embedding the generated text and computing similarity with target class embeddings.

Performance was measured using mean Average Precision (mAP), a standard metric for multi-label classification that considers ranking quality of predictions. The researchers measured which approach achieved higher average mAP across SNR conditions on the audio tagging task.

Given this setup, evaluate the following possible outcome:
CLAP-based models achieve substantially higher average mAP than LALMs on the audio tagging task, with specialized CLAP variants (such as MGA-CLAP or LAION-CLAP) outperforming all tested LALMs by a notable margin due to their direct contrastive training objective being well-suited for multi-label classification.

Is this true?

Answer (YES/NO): YES